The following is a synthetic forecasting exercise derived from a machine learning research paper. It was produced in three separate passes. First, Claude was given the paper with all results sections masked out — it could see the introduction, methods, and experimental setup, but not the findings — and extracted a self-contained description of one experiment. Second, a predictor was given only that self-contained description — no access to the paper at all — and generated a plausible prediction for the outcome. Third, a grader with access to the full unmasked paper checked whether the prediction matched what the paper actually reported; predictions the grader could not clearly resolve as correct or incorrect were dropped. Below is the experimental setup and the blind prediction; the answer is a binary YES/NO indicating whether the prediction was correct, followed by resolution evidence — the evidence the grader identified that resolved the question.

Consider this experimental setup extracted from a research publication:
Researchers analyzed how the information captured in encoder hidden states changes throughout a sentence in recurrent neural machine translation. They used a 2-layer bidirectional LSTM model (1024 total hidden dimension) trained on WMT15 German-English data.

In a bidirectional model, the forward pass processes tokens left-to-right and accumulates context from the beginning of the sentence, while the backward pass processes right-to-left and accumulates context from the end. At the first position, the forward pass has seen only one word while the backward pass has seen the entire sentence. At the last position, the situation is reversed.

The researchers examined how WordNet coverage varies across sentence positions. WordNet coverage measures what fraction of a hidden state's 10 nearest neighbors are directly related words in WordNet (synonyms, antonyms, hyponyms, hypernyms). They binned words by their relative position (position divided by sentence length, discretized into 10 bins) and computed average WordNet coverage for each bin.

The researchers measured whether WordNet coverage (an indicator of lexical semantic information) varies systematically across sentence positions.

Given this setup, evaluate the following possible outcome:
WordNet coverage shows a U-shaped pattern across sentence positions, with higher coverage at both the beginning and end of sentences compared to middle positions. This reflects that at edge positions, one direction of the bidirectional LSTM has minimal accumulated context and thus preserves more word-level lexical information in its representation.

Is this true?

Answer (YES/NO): NO